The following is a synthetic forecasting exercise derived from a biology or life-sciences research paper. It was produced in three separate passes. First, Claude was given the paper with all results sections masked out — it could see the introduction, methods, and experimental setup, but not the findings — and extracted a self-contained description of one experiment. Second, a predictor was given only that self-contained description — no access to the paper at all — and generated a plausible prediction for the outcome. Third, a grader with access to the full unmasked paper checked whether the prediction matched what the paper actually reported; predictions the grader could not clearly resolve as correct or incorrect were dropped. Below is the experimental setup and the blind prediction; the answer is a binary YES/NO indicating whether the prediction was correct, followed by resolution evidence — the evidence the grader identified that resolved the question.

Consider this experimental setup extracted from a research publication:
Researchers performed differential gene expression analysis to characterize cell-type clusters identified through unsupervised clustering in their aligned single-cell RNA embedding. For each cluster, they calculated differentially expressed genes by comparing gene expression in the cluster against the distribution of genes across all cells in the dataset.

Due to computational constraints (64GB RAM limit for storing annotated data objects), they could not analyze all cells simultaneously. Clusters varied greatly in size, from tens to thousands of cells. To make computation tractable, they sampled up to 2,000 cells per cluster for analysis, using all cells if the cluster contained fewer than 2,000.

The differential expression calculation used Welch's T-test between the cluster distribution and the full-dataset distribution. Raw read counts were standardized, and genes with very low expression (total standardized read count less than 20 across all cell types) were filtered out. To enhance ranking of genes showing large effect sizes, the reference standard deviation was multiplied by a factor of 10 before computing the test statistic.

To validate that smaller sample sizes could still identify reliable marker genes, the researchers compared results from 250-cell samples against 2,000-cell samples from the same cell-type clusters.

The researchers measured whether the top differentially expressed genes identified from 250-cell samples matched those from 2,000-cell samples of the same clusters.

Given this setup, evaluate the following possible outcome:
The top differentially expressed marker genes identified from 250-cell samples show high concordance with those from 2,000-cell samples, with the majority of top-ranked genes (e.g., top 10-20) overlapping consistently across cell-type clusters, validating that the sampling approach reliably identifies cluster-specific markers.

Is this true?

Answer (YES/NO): YES